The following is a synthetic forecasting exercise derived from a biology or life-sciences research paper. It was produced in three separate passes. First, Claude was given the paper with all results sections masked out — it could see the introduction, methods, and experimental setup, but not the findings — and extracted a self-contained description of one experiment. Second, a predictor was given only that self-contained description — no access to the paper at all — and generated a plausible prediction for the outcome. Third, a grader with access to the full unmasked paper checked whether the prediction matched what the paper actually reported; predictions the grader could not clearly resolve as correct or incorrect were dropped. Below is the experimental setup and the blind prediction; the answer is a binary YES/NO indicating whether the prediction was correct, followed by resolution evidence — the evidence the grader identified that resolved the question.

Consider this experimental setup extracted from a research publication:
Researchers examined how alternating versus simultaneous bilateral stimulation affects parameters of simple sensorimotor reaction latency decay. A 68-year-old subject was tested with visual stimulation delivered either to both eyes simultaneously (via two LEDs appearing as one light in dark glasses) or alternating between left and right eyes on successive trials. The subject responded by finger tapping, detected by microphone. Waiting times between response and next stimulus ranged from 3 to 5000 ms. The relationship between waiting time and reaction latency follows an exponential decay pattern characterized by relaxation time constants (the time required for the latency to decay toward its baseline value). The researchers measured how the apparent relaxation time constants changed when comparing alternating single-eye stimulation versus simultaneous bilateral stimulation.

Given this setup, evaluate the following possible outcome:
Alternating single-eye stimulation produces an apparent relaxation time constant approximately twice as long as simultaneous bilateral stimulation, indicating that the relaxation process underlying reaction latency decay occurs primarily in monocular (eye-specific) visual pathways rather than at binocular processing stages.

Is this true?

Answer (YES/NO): NO